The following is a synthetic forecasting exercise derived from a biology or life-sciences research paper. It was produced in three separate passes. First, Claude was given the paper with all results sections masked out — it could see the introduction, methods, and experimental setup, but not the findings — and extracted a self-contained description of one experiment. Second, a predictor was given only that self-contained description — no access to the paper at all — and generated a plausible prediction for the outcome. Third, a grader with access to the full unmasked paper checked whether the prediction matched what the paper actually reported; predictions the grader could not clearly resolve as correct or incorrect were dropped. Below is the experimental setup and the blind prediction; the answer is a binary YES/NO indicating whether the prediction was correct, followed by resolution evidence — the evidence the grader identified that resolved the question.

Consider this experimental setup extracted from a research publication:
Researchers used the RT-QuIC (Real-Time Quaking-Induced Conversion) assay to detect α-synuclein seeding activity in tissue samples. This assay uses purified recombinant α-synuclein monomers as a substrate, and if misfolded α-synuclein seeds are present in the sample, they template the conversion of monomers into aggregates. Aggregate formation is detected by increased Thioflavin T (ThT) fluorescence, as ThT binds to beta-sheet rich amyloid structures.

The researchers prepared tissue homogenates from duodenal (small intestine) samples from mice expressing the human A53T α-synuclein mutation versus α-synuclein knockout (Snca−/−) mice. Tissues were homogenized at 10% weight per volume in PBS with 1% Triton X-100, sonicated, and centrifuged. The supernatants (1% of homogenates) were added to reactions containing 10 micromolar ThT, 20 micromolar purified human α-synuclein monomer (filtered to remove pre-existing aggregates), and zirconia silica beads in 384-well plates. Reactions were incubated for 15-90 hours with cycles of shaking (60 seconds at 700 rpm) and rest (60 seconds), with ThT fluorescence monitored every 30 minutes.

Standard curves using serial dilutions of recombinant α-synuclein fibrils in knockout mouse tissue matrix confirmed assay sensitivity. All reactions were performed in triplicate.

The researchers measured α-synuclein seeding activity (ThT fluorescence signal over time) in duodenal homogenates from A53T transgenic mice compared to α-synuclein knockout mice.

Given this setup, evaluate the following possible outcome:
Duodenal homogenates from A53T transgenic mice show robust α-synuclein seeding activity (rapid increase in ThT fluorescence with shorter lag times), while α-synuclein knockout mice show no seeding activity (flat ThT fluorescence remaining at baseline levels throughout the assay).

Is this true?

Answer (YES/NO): YES